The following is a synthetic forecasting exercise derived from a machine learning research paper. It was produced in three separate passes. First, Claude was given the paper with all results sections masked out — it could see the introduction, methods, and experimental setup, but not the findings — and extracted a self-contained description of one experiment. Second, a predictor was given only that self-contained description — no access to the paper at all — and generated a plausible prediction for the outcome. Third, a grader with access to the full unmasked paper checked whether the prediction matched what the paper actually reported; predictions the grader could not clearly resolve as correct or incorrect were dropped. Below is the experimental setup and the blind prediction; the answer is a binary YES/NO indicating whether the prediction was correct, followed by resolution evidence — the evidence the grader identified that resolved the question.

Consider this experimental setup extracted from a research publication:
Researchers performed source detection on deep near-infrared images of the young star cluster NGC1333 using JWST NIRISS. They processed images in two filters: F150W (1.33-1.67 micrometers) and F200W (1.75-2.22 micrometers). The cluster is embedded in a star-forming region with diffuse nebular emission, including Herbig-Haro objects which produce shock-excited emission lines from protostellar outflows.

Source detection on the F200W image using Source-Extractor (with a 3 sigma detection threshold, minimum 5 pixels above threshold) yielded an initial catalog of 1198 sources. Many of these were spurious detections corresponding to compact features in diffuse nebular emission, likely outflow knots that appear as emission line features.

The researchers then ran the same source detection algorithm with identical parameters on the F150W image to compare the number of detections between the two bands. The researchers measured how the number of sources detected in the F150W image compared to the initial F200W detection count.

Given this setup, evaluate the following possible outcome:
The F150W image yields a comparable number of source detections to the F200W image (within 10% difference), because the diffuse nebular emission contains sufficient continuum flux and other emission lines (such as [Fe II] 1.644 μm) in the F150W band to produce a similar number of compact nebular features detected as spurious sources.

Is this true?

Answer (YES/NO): NO